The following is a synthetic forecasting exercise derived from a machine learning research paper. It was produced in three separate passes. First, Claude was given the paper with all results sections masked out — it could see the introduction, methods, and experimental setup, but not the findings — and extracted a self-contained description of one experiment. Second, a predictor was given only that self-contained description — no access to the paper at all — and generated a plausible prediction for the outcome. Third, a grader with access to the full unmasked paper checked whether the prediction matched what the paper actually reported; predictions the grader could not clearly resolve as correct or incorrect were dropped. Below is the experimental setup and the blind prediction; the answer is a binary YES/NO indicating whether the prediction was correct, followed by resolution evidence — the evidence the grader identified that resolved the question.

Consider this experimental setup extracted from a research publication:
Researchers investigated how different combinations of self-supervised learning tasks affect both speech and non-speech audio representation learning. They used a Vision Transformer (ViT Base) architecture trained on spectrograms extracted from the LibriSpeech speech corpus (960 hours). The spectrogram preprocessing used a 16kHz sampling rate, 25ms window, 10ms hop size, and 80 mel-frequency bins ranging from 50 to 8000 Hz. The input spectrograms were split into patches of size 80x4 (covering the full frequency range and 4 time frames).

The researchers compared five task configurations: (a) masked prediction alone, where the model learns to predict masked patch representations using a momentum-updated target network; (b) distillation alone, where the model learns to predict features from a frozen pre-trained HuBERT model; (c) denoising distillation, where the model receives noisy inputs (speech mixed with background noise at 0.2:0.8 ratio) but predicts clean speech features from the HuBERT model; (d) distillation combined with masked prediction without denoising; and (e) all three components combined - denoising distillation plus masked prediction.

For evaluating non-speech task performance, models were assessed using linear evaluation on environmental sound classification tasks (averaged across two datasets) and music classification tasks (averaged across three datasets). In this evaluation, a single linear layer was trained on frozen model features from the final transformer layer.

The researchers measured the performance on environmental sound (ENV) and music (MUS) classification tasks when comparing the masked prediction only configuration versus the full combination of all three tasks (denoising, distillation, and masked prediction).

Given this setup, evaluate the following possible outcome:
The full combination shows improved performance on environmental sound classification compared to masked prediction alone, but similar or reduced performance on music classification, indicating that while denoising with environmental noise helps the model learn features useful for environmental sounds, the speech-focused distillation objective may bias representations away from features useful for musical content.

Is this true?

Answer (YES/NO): NO